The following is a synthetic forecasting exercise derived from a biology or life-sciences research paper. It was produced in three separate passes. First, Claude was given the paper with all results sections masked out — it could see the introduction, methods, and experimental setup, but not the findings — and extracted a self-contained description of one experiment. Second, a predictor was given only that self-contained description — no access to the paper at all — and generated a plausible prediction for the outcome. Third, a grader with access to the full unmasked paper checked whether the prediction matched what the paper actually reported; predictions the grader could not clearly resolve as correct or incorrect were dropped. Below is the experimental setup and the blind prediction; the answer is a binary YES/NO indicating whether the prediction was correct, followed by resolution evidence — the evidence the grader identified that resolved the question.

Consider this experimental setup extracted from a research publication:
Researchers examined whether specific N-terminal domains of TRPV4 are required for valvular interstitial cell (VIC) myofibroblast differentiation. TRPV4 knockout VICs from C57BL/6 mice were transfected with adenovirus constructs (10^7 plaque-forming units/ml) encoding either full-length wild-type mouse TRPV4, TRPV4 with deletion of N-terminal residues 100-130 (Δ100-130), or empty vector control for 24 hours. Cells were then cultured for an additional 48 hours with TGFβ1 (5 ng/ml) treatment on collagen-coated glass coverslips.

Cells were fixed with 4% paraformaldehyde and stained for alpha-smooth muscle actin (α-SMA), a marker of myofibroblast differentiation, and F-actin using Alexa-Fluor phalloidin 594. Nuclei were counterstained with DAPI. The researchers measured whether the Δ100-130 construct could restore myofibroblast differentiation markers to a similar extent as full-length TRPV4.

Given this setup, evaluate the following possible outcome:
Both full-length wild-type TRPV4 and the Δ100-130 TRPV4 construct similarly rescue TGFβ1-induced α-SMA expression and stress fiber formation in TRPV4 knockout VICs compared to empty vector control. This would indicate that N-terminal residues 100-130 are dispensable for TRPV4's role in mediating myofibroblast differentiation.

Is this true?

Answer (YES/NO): NO